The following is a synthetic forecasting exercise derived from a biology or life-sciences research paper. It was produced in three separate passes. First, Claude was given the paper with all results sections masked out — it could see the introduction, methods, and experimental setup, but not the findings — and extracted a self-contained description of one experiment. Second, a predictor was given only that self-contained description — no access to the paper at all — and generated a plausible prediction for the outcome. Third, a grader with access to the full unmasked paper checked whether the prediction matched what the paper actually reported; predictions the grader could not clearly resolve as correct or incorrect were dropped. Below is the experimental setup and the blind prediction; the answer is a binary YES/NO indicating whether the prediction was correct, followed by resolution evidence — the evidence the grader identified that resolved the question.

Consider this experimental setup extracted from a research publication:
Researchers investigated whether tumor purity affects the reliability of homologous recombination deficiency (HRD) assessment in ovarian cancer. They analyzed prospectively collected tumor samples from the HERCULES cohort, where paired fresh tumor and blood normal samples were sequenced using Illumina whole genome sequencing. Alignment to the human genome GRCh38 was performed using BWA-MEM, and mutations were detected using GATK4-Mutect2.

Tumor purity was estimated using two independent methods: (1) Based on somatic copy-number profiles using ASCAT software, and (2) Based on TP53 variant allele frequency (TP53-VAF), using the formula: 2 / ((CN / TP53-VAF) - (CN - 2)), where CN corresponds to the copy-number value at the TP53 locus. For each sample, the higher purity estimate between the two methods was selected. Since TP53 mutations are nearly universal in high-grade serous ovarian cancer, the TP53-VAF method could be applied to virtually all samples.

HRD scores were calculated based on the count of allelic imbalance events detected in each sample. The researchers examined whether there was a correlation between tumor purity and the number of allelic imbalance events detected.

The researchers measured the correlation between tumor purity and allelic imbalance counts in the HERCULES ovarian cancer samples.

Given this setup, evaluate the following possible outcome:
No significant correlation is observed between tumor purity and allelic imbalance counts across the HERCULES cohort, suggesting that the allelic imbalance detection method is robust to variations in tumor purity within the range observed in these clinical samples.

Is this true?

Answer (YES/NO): YES